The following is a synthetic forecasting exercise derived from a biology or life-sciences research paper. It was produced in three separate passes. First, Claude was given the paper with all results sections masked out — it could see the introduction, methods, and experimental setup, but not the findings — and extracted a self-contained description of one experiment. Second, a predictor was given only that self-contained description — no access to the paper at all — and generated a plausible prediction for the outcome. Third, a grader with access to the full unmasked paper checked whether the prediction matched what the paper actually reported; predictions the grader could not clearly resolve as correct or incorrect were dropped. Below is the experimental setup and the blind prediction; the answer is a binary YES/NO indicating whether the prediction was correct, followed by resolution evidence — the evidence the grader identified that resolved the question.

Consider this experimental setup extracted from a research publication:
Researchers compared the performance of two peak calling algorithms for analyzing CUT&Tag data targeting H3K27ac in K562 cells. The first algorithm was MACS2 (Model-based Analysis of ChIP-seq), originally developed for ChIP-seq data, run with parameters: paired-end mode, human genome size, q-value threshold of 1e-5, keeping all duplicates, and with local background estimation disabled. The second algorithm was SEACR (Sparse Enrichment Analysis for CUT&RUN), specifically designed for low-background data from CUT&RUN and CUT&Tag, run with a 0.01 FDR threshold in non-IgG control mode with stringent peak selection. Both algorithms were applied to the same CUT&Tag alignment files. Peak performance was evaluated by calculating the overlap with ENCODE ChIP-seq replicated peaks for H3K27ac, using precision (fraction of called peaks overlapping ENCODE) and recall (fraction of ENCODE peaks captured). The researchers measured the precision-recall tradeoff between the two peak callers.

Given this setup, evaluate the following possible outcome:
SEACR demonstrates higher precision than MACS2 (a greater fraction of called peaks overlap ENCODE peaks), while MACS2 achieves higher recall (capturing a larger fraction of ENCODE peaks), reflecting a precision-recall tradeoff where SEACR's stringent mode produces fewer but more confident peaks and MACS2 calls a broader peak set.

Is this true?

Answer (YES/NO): YES